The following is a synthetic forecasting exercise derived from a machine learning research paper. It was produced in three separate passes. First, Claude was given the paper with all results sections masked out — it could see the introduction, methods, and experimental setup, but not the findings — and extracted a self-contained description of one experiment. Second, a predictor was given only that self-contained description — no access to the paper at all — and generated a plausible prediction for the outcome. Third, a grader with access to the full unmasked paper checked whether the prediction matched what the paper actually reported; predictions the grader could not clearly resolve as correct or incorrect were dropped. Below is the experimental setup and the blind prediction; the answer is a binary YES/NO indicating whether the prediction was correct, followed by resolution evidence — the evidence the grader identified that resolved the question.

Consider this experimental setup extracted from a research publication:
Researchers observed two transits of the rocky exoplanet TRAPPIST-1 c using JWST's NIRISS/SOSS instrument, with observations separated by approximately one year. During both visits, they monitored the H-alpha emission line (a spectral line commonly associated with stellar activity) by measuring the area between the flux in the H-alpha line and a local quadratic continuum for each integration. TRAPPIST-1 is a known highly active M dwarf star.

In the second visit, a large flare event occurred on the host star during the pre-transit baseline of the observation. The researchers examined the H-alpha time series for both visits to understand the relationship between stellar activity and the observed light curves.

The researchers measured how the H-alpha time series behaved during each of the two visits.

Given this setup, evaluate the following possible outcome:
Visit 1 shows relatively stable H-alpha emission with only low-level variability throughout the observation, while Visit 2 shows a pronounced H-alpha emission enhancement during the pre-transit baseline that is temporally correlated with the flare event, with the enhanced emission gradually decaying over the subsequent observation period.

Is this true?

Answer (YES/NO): YES